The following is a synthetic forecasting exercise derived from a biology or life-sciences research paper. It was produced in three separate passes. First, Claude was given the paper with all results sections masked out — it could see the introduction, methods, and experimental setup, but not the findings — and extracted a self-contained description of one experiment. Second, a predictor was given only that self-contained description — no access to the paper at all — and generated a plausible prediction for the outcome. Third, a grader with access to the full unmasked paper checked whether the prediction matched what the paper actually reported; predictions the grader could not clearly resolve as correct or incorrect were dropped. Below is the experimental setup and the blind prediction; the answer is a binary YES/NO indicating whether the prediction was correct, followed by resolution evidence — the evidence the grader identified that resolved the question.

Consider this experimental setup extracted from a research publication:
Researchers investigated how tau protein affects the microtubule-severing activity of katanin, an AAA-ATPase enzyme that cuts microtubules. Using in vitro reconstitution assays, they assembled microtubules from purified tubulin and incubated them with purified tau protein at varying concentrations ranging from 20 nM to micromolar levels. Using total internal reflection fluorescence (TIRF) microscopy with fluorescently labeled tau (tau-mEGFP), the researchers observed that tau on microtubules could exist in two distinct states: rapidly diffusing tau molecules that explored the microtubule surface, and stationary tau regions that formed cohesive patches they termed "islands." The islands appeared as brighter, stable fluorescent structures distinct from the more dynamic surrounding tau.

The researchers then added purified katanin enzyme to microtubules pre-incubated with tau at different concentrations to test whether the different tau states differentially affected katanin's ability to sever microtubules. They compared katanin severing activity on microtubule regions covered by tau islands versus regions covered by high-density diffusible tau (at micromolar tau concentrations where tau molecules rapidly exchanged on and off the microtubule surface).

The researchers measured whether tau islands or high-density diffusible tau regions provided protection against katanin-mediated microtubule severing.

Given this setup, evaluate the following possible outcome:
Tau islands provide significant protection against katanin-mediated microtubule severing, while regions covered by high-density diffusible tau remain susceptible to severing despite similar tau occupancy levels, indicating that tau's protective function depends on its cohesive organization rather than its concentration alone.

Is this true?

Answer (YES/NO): YES